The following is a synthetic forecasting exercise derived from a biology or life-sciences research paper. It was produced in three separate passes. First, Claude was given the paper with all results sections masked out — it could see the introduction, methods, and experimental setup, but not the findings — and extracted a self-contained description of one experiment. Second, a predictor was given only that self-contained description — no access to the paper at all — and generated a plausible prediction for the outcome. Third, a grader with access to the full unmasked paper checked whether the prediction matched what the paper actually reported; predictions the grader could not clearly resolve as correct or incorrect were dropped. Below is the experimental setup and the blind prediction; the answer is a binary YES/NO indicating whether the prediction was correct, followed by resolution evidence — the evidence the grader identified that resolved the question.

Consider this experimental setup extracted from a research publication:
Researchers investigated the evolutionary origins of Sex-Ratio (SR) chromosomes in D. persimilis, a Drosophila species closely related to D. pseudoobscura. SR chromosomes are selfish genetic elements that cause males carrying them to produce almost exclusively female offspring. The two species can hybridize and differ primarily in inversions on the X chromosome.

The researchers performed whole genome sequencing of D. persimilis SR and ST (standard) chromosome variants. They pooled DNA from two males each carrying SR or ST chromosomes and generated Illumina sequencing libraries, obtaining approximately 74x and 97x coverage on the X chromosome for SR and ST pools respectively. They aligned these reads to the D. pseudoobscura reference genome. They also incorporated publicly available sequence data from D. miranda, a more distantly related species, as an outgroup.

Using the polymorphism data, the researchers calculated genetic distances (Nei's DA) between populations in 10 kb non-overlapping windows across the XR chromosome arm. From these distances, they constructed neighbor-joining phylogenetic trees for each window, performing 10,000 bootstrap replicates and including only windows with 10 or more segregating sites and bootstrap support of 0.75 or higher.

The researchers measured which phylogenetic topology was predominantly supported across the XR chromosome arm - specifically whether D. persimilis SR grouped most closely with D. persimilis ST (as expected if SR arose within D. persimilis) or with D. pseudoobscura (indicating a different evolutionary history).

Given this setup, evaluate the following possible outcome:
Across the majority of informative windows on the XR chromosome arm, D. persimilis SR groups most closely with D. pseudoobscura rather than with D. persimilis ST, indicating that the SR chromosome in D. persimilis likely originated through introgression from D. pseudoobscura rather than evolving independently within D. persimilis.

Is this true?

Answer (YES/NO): NO